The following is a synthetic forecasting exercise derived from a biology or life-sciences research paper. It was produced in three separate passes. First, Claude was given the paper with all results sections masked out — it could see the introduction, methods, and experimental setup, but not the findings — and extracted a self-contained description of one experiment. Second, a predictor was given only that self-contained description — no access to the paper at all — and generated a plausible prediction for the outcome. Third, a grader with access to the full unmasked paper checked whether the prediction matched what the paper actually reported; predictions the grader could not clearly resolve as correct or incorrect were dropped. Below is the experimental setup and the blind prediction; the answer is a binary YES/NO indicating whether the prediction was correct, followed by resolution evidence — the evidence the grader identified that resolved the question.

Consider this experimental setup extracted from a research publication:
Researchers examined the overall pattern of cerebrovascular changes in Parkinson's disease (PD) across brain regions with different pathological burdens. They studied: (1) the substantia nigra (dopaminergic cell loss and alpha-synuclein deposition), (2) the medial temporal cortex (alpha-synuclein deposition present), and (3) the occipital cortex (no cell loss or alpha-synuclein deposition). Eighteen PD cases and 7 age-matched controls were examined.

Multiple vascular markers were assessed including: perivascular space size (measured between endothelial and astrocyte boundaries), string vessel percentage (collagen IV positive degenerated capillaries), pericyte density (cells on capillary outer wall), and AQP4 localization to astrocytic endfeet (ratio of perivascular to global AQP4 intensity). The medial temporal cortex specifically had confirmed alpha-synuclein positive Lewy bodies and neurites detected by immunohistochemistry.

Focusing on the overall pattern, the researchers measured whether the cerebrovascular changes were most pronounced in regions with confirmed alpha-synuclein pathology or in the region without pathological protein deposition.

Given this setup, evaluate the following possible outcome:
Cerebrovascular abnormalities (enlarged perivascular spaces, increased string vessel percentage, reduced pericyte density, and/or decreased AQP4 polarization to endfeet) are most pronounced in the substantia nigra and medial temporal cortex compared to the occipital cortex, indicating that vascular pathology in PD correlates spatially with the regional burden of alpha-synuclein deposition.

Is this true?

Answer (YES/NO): NO